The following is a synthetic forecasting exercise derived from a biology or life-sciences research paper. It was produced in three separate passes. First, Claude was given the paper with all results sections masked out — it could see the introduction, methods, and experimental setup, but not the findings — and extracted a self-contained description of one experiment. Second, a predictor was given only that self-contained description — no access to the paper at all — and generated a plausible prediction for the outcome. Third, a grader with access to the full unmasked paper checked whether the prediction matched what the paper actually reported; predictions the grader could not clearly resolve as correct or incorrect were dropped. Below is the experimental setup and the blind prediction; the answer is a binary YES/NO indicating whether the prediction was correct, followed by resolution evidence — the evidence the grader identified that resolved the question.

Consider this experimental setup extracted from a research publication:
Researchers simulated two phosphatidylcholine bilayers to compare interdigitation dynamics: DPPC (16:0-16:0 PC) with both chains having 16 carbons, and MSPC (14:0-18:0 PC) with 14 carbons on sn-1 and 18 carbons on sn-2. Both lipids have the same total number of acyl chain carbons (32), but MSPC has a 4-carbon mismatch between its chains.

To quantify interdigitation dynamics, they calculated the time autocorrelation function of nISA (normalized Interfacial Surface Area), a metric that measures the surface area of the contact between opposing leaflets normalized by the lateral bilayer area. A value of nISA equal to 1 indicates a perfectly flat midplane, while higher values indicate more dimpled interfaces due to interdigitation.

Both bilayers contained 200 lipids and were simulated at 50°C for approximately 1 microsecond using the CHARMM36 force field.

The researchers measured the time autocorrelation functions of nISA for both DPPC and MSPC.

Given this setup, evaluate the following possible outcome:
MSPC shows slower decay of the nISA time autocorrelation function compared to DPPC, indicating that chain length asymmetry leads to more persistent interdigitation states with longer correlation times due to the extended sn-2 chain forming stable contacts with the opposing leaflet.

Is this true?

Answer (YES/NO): YES